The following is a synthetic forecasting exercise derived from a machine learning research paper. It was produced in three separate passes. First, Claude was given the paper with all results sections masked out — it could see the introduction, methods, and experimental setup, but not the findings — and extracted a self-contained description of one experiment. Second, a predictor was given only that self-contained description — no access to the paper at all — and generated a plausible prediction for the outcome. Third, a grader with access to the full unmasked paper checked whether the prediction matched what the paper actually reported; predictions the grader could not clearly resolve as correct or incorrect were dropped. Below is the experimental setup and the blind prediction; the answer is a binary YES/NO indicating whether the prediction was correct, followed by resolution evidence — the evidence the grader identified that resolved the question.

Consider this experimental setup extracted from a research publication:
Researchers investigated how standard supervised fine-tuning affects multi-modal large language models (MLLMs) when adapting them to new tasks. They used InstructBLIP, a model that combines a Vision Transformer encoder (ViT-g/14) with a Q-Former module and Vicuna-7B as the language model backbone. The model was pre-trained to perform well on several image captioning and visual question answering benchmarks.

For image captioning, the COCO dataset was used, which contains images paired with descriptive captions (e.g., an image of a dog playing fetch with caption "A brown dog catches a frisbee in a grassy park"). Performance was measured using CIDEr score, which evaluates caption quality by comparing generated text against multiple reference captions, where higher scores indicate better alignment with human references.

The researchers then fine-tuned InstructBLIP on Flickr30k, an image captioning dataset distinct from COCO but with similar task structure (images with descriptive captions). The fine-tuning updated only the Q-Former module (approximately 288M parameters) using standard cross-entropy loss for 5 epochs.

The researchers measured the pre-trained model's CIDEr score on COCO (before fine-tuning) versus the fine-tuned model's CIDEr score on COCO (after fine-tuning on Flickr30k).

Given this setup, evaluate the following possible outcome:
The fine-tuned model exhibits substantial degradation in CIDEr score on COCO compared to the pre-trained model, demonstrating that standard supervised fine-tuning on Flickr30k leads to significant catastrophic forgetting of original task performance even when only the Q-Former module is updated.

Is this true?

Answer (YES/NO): YES